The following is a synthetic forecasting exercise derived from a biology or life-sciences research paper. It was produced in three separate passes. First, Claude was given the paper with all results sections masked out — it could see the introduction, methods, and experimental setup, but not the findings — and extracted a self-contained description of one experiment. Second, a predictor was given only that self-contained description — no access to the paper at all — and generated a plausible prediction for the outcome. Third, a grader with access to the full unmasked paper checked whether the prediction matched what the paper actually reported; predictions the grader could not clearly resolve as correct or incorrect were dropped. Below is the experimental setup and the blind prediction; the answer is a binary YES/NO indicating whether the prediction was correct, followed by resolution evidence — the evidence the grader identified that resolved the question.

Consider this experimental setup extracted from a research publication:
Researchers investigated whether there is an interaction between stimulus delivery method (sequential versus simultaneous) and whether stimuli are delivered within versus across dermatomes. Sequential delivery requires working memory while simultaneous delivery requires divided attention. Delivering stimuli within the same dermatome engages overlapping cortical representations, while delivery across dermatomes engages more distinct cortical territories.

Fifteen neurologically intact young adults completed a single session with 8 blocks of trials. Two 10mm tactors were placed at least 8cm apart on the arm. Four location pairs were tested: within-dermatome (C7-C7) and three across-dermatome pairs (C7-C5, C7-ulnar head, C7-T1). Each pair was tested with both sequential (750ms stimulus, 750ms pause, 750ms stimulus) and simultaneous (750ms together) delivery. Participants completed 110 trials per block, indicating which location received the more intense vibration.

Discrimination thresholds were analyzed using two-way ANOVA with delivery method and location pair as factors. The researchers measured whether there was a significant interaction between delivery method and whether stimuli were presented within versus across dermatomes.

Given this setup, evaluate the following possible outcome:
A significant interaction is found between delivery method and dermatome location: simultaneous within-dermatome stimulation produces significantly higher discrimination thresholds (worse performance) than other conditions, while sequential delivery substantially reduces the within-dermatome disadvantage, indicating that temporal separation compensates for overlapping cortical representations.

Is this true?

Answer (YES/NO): NO